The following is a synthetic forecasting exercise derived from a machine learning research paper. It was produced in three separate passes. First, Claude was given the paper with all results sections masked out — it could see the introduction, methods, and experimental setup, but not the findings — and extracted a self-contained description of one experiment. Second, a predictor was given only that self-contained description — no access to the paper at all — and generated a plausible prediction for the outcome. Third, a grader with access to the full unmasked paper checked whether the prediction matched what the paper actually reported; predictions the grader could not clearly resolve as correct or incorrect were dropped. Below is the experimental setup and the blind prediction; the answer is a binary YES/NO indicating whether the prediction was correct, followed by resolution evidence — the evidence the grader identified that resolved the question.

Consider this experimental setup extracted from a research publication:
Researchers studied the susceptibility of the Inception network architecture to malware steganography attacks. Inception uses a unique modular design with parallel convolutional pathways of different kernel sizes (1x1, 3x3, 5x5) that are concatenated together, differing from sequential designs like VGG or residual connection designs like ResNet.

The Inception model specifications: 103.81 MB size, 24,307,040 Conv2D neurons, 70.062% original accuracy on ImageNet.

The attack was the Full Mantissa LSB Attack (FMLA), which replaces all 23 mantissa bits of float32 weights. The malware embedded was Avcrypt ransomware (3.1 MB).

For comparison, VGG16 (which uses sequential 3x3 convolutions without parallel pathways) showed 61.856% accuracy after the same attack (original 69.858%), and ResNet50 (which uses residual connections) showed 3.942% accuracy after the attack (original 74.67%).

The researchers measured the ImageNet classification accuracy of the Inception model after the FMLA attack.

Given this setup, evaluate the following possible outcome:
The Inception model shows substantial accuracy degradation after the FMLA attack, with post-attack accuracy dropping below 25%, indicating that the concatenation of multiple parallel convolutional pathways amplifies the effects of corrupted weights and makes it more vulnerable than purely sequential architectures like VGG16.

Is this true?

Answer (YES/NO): NO